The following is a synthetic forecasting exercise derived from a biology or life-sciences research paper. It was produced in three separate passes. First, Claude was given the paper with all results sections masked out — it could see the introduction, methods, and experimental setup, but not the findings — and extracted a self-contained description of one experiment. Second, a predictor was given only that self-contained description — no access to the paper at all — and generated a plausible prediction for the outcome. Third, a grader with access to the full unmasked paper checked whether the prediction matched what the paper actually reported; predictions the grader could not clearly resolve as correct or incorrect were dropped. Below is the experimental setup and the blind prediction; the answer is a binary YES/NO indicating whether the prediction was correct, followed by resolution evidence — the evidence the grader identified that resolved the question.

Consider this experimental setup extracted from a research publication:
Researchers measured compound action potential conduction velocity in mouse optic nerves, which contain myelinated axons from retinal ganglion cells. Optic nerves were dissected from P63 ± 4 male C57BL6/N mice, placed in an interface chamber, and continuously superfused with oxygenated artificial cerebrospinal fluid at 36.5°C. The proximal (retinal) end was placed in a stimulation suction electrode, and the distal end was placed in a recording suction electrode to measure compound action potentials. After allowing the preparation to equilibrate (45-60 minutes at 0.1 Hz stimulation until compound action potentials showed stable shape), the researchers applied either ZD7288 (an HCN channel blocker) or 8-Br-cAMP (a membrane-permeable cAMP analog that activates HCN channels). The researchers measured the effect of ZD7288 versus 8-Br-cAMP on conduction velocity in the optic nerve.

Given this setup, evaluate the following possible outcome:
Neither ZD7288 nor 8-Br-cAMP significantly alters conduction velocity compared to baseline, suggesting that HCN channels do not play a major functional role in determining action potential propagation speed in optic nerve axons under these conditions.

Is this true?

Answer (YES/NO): NO